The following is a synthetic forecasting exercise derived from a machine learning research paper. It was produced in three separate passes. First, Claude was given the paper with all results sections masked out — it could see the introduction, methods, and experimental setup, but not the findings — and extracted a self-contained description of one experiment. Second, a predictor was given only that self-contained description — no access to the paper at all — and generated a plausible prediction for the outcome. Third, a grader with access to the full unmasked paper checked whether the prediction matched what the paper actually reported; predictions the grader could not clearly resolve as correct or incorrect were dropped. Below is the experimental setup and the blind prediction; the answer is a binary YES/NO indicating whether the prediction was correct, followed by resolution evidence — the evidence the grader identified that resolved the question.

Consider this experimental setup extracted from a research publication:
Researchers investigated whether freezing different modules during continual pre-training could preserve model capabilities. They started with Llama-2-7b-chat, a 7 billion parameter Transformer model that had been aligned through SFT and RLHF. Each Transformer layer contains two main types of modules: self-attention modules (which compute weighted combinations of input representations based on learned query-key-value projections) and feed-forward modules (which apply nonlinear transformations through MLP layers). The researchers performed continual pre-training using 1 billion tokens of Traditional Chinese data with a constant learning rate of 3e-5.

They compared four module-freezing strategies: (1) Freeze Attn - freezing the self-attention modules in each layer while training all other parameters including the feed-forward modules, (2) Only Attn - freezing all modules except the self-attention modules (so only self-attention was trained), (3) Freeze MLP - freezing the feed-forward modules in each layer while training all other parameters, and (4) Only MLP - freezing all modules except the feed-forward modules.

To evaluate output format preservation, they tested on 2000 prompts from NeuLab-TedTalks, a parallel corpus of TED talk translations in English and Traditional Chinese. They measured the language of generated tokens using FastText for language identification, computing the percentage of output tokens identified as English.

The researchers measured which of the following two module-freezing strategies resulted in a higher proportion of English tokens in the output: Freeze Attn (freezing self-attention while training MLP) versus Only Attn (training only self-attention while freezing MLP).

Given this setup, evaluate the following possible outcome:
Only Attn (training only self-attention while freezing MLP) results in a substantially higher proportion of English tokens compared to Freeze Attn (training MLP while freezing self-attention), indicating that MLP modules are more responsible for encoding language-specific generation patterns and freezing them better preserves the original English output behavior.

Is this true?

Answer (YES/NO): NO